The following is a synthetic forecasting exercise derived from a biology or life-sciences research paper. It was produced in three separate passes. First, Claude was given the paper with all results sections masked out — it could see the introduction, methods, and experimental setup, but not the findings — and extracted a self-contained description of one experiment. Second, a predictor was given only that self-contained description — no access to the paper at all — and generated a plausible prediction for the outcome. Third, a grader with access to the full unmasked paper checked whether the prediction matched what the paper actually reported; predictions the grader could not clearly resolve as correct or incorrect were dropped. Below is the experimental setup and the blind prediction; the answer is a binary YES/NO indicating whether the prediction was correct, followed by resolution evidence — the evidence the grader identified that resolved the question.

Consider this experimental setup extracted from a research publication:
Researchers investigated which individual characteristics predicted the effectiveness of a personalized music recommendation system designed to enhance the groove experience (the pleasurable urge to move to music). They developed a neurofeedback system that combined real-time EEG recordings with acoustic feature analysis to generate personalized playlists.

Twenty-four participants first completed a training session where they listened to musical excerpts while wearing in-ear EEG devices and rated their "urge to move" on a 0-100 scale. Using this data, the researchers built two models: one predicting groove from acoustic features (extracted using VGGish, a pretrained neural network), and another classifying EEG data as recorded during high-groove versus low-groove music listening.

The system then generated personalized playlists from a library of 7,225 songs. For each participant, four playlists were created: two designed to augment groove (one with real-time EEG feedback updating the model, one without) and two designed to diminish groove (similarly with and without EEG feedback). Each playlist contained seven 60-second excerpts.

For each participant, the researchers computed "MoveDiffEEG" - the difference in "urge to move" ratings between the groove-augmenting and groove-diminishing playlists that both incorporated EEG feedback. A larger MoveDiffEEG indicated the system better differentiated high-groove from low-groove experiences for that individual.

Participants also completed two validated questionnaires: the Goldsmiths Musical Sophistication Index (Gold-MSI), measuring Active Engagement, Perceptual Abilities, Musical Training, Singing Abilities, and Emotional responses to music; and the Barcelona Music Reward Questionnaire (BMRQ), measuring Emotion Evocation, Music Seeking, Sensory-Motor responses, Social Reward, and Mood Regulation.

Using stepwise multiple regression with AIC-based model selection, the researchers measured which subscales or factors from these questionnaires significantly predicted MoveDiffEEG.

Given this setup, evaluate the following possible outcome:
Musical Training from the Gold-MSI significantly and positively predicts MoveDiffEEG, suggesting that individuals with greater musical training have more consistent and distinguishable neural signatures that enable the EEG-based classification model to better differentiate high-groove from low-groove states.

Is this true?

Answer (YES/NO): NO